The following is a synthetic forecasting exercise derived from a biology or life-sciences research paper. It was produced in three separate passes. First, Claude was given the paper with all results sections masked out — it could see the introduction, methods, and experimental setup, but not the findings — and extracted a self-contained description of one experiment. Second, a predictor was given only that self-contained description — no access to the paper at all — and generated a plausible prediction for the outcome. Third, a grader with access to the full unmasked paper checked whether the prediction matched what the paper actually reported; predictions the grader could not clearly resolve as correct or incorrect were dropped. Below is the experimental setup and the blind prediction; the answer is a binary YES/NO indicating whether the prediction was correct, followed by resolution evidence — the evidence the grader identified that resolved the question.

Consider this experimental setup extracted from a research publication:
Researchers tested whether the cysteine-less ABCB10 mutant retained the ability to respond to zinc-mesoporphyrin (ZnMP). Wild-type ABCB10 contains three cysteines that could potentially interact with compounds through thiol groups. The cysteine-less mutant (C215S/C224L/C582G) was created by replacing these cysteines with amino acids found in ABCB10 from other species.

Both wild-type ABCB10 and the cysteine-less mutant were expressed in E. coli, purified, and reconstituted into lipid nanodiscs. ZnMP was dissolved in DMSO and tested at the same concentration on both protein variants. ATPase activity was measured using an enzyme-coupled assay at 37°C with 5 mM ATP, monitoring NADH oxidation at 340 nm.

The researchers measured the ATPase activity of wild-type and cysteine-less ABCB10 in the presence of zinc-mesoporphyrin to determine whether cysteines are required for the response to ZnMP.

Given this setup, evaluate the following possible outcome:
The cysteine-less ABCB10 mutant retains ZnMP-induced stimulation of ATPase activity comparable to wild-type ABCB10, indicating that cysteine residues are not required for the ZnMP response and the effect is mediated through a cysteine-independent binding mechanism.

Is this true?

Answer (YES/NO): YES